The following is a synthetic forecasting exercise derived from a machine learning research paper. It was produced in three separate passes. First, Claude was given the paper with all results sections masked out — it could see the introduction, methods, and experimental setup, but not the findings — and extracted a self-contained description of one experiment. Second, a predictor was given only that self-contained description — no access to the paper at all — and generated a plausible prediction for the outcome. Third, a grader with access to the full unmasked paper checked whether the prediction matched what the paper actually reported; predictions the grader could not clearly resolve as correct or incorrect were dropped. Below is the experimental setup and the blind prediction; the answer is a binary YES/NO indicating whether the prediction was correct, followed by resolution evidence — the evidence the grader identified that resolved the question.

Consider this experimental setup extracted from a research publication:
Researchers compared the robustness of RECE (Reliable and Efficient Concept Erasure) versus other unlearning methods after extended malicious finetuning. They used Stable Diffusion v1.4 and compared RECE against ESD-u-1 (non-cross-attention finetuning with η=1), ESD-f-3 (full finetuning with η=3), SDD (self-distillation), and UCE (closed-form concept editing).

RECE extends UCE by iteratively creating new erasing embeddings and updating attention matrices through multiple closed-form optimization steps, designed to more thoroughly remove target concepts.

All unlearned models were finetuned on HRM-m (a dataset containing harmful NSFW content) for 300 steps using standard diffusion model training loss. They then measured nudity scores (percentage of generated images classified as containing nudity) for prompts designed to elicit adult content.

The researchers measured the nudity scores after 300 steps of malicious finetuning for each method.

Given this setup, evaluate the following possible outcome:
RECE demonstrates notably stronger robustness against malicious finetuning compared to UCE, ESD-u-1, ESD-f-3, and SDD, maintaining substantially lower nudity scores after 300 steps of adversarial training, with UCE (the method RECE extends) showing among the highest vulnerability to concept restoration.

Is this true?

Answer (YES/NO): NO